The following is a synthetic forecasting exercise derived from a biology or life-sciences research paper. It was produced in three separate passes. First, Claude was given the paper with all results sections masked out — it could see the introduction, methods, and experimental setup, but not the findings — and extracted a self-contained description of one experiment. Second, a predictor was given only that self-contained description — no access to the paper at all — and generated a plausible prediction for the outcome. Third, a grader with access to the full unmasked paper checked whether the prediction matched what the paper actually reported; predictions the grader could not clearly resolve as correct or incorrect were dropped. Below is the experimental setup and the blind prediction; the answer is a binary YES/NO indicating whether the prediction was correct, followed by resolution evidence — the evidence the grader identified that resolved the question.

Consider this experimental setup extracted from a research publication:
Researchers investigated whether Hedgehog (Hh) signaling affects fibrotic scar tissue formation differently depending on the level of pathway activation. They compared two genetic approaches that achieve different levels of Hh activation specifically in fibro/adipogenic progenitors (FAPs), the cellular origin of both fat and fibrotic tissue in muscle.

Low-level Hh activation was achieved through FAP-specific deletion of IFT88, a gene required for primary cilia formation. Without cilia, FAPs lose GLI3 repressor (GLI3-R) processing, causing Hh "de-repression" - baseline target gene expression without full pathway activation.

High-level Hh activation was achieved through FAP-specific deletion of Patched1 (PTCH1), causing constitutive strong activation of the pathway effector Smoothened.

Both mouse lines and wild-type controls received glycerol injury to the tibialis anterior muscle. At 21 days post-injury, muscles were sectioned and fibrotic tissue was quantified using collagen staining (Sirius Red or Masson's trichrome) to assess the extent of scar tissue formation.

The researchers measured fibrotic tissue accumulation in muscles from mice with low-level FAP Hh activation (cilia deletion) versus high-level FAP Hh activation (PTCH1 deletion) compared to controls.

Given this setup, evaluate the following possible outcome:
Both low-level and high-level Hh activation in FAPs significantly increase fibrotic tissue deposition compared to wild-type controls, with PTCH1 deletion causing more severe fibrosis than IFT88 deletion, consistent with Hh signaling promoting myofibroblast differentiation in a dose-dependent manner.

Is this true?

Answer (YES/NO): NO